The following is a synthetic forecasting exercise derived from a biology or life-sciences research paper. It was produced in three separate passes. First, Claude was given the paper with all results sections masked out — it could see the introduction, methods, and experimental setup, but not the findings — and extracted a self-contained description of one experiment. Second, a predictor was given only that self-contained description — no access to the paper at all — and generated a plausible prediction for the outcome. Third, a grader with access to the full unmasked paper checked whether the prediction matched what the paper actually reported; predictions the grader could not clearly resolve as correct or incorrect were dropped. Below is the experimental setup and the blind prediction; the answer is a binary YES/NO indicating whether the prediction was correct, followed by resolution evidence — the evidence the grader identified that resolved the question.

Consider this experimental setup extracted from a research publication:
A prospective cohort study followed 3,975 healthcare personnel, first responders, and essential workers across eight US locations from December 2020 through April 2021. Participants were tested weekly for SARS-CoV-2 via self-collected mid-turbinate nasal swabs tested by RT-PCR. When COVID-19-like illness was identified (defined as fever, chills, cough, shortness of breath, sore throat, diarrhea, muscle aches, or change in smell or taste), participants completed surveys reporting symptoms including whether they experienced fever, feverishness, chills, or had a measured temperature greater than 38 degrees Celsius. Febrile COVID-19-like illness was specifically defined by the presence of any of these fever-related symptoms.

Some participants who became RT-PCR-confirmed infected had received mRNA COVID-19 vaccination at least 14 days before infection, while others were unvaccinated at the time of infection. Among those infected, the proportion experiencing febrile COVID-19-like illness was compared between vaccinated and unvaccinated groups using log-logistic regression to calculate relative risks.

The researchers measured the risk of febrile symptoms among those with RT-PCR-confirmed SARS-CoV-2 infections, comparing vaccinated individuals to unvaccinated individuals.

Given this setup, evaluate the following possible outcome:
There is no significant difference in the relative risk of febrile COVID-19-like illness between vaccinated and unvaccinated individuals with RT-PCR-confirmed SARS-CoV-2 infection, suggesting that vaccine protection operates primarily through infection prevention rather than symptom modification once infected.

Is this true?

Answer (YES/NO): NO